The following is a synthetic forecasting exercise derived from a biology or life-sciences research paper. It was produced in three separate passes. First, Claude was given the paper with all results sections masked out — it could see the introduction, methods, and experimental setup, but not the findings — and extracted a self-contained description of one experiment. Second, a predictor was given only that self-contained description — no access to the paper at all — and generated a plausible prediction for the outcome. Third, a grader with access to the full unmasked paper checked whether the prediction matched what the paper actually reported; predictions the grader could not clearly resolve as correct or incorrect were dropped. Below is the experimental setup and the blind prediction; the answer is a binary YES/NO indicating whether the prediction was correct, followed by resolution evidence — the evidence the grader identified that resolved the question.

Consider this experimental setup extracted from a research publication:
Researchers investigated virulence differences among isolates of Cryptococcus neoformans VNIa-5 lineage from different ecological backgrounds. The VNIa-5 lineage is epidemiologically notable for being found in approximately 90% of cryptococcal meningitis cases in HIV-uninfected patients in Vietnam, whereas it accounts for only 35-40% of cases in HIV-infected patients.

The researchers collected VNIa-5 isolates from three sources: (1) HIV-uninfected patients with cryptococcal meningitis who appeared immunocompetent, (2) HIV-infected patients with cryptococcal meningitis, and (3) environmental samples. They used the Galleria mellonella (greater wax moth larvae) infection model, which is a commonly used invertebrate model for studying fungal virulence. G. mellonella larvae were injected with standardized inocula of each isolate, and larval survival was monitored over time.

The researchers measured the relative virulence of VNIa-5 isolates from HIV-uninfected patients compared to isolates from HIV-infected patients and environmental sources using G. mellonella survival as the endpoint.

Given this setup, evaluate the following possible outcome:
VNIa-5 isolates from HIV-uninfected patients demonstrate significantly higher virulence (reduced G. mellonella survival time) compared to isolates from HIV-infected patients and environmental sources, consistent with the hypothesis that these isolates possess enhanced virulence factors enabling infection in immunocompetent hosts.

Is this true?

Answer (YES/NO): YES